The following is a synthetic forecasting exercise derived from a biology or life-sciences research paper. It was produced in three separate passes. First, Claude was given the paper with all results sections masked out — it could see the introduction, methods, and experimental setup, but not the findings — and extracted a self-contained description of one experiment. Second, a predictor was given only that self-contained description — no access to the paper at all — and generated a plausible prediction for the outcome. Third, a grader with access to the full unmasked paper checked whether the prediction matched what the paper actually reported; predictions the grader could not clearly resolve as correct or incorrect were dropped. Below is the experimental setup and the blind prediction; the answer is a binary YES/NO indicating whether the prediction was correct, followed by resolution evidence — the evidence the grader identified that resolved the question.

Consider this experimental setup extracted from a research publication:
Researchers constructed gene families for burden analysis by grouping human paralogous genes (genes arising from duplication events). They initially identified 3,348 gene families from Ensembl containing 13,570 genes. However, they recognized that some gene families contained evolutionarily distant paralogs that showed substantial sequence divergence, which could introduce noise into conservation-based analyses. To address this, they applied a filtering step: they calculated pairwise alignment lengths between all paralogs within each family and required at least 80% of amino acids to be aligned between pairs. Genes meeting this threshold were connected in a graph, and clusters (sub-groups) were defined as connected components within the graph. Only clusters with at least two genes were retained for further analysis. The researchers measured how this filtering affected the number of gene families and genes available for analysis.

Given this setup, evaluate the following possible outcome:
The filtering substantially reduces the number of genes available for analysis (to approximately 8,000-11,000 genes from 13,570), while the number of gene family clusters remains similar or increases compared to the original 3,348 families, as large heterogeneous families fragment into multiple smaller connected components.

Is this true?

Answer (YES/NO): NO